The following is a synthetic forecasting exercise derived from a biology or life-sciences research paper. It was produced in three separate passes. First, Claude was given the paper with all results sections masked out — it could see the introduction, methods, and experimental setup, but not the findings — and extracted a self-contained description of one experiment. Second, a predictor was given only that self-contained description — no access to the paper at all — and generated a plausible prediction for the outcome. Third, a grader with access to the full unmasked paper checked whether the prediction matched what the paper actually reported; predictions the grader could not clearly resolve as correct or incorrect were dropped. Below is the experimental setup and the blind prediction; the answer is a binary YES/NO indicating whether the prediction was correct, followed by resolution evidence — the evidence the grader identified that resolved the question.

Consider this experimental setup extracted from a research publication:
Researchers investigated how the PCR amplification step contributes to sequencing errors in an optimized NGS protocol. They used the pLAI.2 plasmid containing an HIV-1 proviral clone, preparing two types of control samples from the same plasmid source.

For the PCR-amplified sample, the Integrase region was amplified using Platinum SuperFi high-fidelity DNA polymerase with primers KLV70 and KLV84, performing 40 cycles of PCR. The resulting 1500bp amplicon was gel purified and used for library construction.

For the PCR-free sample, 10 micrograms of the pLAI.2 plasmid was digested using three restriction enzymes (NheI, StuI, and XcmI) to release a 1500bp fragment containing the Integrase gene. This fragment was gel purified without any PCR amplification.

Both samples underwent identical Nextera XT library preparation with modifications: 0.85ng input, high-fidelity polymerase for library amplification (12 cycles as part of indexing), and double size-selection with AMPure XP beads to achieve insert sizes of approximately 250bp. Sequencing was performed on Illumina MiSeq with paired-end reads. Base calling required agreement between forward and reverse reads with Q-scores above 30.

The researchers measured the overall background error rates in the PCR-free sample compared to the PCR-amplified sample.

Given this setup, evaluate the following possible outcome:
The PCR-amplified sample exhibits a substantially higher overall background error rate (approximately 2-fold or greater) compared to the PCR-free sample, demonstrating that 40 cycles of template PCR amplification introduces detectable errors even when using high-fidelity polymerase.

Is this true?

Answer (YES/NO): NO